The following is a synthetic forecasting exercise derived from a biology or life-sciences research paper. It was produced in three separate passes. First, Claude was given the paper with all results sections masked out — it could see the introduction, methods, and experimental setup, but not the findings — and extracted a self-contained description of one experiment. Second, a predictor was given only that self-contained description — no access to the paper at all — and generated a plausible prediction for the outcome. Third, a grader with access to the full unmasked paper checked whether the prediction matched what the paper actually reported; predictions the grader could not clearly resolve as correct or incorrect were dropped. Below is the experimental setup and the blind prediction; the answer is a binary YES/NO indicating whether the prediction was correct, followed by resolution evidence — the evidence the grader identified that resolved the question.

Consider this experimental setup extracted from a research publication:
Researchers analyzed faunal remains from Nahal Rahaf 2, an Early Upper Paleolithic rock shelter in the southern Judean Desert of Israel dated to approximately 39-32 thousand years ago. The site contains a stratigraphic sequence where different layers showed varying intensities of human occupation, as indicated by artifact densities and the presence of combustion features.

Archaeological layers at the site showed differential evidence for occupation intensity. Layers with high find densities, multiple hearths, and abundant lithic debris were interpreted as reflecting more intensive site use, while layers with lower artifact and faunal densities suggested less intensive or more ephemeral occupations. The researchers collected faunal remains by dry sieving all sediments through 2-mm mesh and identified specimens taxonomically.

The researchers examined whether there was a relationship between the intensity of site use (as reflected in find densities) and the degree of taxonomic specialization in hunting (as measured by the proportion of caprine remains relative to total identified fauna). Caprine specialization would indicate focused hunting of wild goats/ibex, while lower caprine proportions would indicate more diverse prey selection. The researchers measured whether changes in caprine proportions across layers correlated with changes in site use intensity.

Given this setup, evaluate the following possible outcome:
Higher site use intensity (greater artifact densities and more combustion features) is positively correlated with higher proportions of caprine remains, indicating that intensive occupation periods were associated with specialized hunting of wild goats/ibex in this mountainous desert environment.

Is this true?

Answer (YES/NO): NO